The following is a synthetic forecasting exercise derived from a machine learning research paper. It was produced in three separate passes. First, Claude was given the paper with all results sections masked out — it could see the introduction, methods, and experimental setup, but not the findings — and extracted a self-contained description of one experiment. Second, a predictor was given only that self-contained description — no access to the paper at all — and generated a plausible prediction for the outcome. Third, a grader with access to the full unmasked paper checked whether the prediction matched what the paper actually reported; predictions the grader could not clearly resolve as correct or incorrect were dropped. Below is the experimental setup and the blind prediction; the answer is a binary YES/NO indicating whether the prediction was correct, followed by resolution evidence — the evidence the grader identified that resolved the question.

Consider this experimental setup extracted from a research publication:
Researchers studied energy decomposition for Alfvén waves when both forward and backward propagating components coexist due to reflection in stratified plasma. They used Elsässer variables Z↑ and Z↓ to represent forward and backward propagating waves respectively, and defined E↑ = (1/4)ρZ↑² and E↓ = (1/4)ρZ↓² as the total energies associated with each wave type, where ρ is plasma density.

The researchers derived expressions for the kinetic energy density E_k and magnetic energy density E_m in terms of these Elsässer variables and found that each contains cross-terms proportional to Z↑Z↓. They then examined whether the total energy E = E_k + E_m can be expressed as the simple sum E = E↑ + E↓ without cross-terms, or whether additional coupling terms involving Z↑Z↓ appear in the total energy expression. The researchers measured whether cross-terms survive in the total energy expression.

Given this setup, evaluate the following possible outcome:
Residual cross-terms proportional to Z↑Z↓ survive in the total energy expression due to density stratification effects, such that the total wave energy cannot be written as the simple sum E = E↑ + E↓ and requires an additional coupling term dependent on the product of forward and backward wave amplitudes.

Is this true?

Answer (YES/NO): NO